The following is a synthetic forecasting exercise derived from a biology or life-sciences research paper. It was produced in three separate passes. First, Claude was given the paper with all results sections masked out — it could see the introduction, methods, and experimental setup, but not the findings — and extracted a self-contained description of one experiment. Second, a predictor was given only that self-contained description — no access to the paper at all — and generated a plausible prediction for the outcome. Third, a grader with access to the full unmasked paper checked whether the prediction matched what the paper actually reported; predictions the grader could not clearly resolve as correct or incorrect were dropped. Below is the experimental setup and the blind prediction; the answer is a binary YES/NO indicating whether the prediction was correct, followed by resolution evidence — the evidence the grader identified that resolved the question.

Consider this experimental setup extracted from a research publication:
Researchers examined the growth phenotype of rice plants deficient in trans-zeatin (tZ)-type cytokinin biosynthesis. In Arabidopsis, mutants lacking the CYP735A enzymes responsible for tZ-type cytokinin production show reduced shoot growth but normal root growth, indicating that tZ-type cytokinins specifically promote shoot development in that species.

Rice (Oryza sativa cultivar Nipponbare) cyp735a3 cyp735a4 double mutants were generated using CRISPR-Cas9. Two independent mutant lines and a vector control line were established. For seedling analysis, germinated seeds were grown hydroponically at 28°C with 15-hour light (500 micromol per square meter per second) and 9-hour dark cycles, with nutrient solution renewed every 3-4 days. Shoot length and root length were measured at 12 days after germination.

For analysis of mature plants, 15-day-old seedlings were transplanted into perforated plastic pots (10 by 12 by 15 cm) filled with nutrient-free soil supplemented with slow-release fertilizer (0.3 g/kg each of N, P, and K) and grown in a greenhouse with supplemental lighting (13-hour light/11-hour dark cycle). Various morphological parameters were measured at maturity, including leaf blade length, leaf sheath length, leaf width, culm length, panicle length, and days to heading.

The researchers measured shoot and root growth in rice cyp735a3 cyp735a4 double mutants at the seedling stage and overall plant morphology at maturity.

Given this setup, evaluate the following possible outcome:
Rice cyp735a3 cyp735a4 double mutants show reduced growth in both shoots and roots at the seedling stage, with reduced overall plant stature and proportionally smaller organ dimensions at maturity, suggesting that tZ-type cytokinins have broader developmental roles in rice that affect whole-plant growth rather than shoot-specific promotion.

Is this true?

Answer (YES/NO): YES